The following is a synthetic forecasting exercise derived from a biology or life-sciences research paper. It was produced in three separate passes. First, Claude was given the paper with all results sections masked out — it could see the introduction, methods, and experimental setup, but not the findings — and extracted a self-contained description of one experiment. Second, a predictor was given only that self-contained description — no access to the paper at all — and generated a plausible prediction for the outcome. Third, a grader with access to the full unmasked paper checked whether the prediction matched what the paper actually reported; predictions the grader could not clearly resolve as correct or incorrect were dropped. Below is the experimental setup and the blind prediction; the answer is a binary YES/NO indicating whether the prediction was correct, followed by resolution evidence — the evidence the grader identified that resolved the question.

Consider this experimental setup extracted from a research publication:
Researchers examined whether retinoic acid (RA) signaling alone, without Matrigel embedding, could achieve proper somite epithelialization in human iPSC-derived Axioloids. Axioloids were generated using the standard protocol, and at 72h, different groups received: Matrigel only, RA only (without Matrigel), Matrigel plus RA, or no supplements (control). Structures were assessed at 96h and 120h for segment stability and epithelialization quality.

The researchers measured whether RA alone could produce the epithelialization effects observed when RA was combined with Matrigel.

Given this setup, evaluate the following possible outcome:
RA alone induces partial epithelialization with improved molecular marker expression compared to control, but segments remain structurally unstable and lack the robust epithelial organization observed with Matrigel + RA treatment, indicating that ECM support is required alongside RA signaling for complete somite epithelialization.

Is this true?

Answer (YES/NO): NO